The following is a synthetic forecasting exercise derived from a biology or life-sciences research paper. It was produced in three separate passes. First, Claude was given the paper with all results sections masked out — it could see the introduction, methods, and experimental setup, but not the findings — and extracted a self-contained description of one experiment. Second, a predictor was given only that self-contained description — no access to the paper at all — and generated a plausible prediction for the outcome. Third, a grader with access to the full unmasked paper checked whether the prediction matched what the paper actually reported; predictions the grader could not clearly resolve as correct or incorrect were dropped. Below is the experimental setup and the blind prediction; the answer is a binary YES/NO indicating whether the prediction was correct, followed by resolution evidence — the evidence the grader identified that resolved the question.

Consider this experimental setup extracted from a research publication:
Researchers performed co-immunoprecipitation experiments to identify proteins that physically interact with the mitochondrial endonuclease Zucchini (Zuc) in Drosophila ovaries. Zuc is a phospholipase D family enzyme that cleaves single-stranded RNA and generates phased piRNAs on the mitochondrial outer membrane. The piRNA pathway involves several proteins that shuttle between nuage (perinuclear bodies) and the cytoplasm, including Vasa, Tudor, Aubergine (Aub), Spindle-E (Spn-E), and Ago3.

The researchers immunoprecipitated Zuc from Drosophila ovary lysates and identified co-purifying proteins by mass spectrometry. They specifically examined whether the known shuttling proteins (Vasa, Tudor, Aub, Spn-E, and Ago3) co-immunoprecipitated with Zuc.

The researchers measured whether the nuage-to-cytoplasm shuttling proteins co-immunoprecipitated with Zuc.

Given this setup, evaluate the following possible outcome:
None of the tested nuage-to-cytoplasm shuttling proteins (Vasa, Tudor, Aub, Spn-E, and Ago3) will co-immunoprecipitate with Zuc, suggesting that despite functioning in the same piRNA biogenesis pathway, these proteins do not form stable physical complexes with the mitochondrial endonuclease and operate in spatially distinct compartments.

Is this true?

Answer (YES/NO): YES